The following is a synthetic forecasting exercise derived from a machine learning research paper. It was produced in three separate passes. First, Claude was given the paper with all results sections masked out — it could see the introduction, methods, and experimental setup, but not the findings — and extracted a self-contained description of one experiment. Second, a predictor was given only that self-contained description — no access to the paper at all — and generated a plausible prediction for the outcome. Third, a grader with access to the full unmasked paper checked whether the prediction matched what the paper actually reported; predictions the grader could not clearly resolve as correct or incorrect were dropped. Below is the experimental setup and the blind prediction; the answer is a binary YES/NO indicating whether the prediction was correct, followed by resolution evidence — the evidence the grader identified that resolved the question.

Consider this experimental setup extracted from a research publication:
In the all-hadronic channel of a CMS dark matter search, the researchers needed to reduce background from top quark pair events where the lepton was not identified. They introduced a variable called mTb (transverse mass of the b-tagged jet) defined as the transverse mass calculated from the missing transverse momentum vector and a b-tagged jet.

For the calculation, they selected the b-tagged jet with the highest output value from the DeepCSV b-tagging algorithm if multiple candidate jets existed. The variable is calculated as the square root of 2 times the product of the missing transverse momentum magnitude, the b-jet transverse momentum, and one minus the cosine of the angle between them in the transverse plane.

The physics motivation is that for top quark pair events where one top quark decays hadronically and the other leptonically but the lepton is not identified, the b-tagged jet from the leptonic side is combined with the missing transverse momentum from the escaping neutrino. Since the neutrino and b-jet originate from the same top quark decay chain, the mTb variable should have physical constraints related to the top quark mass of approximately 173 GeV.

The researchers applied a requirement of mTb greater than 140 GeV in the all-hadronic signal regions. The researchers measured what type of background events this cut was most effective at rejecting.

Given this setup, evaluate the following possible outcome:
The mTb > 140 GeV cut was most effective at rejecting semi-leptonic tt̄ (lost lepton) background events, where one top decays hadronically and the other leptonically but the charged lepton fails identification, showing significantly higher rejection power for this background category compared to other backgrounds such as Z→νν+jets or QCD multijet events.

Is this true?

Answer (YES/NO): YES